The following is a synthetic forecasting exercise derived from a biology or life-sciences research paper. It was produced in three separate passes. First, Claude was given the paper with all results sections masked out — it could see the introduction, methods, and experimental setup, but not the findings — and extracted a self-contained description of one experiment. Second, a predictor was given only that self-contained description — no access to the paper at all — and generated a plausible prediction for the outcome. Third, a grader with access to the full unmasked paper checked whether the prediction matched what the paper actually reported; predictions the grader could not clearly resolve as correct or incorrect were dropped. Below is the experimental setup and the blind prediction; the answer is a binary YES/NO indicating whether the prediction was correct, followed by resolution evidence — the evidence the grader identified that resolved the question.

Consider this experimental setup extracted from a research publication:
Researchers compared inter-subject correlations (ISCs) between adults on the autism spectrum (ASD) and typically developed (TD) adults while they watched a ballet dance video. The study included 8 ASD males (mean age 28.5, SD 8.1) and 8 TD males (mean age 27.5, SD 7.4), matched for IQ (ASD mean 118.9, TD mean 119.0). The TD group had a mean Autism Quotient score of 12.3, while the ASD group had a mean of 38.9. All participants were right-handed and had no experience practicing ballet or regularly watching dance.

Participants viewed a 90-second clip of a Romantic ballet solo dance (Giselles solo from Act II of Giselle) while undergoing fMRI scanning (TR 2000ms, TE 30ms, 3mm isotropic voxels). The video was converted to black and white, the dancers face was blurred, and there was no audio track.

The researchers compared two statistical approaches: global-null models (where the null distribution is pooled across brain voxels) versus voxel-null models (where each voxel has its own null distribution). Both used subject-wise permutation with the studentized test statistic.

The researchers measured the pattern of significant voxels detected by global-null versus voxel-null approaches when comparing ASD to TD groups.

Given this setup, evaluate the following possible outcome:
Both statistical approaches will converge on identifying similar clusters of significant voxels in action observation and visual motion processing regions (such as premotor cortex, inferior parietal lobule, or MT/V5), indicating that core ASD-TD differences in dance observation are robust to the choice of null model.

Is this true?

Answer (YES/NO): NO